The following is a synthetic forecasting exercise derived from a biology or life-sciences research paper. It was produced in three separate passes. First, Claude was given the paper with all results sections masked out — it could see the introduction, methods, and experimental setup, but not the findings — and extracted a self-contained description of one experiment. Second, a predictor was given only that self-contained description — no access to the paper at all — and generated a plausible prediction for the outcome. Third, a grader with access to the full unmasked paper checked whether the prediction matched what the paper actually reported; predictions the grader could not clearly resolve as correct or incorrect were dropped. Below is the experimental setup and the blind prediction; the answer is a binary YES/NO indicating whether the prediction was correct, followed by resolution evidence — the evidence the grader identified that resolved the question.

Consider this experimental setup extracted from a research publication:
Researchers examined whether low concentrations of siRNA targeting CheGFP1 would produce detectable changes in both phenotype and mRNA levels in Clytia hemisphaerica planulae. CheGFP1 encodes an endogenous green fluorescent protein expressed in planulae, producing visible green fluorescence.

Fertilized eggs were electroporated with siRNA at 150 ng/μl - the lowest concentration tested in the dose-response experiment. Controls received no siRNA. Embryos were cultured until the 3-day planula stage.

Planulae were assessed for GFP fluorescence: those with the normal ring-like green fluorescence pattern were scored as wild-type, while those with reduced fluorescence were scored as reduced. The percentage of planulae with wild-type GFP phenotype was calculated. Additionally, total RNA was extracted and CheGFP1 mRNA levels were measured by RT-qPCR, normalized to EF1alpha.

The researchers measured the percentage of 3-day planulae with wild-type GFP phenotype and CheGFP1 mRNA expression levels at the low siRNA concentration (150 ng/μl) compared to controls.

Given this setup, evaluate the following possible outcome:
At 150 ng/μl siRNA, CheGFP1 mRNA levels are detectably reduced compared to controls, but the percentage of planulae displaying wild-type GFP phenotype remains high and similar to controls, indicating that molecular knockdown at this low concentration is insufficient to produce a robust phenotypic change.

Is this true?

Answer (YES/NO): NO